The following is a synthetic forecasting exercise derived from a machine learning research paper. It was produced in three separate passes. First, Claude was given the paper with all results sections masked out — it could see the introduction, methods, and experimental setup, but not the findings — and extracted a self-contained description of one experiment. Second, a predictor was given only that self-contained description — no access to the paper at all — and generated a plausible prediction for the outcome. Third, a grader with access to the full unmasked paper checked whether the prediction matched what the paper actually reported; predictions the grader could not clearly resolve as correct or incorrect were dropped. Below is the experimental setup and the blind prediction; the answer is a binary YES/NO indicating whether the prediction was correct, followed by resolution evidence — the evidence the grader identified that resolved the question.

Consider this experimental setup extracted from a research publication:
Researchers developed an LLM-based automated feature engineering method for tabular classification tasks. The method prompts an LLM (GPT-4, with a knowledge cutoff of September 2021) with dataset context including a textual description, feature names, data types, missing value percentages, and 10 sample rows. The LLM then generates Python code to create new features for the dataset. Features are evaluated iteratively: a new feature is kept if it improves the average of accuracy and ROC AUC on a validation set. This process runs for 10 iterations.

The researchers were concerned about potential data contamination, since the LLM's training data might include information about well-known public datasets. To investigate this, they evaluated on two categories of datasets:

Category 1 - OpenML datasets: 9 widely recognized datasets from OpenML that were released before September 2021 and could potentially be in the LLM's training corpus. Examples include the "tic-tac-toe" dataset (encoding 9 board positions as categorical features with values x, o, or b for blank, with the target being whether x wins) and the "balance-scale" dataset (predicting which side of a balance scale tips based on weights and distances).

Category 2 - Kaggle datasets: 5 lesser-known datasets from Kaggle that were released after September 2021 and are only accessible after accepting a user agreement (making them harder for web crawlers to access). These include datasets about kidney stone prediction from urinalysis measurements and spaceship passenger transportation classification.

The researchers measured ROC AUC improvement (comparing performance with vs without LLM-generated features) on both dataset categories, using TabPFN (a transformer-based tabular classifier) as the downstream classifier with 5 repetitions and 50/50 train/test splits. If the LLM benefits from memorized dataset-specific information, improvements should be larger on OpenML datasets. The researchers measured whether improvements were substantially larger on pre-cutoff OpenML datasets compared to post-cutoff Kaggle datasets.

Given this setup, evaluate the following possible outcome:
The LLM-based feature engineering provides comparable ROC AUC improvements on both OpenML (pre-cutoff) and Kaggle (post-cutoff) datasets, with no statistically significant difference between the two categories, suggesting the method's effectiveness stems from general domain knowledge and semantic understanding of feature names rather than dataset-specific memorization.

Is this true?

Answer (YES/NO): NO